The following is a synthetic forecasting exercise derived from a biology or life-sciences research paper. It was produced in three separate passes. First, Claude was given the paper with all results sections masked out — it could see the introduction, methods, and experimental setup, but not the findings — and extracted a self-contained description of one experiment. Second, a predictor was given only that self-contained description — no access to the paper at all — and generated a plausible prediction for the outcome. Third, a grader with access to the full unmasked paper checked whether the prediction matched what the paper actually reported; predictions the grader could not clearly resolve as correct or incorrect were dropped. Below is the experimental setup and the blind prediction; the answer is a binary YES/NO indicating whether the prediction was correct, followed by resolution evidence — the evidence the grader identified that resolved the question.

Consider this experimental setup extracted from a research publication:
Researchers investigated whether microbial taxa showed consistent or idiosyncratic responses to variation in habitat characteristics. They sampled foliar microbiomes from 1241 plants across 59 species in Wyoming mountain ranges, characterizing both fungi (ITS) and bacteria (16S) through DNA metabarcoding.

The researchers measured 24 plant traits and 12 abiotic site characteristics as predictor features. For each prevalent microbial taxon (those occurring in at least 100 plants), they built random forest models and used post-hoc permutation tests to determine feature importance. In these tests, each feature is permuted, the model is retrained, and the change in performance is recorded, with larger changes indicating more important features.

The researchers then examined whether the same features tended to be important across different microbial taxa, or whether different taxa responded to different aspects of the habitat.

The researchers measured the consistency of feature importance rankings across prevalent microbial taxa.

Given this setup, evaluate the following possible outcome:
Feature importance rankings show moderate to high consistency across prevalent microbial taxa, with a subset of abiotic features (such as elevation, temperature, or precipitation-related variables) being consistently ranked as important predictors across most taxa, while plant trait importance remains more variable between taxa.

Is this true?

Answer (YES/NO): NO